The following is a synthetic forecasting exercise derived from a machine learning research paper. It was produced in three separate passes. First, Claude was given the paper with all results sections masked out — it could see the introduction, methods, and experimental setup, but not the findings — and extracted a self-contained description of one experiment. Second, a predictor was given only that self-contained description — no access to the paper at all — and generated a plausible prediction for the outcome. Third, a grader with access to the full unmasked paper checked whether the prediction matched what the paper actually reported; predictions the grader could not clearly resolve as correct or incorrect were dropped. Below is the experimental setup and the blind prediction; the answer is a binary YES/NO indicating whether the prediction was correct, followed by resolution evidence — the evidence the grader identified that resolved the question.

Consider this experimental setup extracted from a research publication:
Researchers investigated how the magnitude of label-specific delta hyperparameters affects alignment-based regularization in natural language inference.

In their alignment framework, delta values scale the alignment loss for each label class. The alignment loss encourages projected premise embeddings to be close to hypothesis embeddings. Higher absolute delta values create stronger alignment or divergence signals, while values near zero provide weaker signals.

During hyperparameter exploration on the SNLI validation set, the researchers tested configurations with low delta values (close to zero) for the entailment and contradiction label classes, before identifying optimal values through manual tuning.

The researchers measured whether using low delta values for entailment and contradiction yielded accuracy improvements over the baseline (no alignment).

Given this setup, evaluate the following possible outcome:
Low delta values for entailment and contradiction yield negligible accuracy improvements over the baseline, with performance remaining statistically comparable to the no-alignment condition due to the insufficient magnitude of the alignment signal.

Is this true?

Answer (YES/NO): YES